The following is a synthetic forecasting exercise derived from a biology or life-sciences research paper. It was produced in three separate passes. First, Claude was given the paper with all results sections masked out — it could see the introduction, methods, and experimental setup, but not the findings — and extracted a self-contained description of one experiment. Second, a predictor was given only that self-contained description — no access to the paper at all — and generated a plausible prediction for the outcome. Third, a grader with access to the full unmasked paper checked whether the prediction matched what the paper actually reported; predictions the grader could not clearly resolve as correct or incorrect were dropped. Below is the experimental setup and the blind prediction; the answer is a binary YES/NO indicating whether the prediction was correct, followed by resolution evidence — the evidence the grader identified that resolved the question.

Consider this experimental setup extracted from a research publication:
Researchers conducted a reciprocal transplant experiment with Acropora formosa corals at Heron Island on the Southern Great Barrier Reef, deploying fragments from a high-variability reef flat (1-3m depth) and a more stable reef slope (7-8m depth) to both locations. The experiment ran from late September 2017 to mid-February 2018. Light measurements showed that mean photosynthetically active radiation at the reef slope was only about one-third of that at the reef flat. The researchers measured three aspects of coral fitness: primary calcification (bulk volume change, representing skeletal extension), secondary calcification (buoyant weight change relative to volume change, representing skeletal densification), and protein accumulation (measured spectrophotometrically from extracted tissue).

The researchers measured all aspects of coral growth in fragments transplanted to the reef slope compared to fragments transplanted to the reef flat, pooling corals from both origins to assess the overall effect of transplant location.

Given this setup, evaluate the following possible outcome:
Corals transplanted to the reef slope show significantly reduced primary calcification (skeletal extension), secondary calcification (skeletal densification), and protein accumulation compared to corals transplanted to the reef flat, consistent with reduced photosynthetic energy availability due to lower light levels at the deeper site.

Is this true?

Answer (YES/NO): NO